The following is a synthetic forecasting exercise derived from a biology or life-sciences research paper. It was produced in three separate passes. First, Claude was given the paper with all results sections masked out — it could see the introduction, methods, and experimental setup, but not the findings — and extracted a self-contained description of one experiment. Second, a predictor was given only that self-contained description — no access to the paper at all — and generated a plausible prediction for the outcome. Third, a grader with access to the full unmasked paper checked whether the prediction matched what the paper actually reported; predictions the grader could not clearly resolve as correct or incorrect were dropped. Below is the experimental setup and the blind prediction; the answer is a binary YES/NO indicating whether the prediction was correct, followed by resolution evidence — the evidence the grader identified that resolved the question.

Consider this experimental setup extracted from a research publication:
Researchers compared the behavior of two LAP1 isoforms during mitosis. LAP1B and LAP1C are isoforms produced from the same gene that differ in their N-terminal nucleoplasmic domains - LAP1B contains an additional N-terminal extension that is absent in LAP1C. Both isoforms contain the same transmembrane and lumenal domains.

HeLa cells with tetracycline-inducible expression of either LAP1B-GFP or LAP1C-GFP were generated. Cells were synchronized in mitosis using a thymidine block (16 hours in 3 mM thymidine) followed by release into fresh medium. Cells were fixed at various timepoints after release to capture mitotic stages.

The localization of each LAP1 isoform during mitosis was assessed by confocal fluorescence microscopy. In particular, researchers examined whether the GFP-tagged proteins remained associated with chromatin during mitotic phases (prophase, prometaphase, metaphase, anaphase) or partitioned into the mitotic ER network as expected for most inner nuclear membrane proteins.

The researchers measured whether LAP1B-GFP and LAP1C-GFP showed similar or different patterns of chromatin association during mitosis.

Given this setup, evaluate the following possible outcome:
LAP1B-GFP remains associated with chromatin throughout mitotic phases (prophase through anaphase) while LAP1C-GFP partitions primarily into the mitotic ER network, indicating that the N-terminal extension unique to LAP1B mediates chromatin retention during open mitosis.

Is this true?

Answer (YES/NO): NO